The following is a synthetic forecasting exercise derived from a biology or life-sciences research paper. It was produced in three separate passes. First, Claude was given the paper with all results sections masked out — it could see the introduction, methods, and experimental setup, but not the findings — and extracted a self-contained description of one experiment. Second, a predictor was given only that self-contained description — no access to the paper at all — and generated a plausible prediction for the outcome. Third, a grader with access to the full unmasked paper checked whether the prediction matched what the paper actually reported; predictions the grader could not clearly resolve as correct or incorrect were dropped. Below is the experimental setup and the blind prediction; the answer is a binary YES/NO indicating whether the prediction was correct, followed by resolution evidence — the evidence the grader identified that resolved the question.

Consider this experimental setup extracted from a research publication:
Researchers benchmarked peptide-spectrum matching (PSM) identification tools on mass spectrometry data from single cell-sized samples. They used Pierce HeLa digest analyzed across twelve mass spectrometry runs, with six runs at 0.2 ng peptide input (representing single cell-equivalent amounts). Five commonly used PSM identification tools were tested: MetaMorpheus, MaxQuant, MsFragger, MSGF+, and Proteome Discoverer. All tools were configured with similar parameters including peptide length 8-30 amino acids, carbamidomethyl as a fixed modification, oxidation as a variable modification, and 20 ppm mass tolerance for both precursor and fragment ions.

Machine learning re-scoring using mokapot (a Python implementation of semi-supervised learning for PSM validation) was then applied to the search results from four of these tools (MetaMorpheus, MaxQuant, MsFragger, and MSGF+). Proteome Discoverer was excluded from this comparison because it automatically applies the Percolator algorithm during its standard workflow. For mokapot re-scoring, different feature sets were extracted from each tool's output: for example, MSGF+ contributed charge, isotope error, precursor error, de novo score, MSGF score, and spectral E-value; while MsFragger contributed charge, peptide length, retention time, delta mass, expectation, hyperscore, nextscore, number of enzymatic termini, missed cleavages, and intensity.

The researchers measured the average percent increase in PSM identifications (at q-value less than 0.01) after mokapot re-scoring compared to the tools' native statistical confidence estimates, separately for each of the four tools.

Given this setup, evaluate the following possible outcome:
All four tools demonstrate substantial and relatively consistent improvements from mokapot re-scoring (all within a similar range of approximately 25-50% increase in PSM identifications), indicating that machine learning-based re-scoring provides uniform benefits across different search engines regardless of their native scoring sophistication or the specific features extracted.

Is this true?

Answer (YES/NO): NO